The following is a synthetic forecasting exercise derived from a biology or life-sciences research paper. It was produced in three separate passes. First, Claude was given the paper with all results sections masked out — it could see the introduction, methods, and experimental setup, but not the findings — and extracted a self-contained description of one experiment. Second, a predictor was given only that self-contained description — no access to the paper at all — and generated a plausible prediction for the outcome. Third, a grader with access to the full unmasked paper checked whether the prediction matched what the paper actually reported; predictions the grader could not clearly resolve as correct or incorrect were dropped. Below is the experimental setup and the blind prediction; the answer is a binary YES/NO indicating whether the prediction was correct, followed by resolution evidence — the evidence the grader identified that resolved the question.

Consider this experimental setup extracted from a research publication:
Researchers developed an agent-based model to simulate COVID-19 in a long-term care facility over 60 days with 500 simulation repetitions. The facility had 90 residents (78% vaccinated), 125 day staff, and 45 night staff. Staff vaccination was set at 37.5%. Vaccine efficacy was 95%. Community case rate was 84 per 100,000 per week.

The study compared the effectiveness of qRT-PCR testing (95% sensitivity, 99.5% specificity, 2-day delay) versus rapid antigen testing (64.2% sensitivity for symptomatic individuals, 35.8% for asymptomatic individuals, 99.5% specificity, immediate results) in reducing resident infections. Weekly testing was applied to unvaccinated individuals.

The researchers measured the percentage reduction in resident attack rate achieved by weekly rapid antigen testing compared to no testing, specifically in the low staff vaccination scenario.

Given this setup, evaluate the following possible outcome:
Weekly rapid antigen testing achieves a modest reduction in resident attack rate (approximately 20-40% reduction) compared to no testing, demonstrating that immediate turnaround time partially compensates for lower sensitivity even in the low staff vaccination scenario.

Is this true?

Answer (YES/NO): NO